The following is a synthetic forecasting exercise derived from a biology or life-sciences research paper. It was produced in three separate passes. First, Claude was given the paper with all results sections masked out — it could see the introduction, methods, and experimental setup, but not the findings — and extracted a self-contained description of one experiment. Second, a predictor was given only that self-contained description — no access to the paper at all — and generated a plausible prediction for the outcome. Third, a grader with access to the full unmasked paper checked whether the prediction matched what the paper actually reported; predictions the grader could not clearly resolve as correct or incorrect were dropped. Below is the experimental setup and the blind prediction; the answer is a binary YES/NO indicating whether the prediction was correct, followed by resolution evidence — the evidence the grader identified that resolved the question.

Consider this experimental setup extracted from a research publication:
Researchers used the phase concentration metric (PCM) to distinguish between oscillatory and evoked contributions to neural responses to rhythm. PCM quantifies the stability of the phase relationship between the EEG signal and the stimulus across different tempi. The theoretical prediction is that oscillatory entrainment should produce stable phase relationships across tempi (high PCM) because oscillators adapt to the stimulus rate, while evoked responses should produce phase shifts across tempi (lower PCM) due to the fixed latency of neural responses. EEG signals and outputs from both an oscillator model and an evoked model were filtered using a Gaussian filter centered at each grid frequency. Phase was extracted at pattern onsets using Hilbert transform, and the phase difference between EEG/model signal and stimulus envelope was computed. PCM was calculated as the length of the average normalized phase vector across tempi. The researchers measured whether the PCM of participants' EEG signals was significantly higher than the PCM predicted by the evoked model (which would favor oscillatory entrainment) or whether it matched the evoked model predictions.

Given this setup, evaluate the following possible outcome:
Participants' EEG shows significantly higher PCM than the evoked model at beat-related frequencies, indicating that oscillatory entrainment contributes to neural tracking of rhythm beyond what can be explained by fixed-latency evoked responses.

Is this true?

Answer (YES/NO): YES